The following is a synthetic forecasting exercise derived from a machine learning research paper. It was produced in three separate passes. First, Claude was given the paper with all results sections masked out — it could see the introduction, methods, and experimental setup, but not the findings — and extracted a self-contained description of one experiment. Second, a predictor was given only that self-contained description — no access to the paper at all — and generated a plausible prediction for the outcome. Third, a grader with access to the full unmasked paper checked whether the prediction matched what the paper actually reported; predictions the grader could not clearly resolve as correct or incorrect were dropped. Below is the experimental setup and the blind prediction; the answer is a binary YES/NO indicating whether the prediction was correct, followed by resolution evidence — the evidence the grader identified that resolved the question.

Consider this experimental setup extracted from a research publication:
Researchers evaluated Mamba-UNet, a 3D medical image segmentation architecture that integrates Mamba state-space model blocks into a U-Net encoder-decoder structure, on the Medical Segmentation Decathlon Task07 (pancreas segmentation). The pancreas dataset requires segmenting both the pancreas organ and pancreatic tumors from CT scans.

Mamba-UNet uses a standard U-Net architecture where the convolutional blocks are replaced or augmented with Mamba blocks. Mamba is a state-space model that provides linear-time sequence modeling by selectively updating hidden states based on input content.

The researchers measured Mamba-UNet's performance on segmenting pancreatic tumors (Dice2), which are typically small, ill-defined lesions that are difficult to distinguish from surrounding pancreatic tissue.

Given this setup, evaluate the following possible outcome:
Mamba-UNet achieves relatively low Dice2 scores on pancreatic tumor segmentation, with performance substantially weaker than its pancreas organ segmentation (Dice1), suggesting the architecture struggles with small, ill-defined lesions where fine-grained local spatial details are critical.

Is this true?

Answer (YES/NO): YES